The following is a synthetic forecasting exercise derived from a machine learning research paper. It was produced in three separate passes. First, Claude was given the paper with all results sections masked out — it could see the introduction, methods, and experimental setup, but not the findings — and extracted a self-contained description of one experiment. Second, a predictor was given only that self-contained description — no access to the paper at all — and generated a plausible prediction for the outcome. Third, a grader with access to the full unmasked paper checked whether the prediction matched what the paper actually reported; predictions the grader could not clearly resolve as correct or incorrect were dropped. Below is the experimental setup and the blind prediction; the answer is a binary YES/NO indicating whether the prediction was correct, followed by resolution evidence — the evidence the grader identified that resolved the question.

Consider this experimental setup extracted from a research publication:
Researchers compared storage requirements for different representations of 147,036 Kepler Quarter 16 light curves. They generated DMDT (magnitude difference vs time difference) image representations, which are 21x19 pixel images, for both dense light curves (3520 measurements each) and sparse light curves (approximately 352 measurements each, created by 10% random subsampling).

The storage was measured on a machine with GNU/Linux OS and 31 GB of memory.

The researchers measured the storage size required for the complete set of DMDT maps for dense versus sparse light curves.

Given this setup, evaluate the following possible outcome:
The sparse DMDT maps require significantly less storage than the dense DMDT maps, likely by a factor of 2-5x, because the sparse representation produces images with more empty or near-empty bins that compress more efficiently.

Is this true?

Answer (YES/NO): NO